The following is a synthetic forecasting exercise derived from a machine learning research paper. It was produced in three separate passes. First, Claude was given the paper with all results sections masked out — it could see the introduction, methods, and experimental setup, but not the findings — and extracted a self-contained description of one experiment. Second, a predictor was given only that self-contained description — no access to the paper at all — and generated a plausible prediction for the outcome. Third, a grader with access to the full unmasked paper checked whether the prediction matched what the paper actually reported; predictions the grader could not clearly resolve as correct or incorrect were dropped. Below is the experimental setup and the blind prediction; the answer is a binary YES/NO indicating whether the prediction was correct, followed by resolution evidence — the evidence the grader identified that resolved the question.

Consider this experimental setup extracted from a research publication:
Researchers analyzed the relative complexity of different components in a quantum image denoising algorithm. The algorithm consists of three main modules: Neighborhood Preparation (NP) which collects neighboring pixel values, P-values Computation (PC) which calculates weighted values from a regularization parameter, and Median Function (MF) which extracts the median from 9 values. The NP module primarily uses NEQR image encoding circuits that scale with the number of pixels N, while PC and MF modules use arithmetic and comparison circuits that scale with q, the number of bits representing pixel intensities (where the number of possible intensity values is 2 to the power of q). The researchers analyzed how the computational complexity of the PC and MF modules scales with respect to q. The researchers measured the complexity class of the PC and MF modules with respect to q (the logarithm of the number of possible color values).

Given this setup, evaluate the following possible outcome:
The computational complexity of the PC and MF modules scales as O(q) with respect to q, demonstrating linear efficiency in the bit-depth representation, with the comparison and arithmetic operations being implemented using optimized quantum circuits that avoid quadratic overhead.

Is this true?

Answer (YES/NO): YES